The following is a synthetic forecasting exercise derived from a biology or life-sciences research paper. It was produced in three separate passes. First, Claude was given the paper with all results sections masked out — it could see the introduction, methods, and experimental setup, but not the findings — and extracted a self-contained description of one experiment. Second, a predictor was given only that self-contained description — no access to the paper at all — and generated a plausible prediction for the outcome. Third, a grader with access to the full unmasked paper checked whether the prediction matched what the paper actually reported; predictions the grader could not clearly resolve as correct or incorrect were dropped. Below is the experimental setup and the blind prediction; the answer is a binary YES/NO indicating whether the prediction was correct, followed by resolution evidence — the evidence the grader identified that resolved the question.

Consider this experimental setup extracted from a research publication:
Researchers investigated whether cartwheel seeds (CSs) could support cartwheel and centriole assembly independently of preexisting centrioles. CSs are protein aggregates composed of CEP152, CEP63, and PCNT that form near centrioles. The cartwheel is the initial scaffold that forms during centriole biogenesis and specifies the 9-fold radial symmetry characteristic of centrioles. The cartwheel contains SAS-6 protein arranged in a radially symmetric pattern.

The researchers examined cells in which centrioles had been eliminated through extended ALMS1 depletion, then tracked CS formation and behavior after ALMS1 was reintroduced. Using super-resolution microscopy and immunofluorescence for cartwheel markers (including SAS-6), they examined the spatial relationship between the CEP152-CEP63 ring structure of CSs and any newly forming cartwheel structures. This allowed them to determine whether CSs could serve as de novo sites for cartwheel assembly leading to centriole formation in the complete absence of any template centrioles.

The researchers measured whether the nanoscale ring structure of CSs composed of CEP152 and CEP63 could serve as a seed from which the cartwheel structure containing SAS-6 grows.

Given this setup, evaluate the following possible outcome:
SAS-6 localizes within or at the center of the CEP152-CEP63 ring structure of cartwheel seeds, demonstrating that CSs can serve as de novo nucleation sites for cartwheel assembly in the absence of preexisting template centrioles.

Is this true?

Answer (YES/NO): YES